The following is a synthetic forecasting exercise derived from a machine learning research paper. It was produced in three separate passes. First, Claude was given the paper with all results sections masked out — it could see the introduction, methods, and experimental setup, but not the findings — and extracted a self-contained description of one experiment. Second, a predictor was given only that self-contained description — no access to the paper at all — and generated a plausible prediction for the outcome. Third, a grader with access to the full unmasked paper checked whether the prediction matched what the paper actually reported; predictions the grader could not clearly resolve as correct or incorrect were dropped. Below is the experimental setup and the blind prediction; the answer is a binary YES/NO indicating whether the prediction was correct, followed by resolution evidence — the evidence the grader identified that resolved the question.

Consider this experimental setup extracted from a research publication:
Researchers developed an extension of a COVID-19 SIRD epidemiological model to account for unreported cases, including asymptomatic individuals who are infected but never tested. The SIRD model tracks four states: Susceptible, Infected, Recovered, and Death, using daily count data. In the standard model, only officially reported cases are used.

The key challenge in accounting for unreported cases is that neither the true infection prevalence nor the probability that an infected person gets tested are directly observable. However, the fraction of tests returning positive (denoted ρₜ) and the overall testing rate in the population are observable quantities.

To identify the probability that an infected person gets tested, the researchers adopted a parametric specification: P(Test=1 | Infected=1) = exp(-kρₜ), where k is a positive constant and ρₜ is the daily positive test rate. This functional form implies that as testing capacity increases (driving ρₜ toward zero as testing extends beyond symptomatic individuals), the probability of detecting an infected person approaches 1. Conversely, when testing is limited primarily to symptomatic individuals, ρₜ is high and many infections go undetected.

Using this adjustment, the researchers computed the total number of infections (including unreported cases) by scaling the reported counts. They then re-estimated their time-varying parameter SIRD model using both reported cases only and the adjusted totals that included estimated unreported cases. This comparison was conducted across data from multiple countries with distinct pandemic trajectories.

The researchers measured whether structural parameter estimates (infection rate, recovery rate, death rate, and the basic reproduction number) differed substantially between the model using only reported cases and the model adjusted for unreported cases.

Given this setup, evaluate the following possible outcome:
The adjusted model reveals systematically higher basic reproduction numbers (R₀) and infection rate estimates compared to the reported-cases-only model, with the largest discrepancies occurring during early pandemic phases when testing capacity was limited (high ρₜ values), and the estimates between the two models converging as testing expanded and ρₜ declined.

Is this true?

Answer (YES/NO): NO